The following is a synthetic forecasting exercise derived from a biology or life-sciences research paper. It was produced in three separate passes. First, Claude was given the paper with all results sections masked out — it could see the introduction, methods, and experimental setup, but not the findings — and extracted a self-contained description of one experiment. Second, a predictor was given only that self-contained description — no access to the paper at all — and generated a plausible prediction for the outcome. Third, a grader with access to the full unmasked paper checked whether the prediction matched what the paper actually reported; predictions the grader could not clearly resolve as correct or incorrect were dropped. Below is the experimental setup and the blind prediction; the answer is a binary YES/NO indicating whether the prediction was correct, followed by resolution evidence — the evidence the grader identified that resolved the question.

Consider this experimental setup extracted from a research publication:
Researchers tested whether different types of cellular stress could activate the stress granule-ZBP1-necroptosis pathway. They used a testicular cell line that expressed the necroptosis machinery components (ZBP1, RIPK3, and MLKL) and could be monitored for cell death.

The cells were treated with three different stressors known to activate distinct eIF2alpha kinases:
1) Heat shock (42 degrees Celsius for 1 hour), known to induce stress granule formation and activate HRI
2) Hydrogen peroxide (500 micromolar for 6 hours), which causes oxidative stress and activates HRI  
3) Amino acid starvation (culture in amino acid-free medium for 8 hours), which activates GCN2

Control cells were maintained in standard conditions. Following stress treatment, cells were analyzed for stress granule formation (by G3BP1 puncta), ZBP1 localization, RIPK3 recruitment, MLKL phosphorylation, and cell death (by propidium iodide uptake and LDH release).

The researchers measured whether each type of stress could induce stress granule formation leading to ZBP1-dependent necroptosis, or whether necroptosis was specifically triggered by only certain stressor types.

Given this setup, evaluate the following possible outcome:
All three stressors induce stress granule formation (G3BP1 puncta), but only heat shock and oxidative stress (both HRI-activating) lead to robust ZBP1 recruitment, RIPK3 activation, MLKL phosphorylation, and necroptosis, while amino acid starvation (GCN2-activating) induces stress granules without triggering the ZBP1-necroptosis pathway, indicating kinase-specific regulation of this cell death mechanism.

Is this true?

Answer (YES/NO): NO